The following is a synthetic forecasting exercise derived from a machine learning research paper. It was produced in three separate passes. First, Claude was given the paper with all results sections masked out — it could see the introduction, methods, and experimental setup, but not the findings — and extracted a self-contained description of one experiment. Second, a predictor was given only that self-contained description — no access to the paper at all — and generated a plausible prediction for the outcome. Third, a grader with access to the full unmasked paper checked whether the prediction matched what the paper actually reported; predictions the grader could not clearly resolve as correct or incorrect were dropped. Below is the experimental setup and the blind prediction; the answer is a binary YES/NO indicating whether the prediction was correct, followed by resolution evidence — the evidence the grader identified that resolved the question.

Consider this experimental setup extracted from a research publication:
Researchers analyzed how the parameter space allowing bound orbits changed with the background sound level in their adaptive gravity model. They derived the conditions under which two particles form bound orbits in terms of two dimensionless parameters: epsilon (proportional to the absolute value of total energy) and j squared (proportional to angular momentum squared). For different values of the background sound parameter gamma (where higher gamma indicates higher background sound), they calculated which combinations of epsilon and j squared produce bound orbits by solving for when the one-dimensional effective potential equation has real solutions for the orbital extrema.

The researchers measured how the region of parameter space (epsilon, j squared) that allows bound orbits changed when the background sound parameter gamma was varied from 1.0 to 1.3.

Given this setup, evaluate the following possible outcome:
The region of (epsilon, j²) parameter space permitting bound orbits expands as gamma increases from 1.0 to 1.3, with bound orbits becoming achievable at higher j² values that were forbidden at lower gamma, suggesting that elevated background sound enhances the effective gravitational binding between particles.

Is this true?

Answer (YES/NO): NO